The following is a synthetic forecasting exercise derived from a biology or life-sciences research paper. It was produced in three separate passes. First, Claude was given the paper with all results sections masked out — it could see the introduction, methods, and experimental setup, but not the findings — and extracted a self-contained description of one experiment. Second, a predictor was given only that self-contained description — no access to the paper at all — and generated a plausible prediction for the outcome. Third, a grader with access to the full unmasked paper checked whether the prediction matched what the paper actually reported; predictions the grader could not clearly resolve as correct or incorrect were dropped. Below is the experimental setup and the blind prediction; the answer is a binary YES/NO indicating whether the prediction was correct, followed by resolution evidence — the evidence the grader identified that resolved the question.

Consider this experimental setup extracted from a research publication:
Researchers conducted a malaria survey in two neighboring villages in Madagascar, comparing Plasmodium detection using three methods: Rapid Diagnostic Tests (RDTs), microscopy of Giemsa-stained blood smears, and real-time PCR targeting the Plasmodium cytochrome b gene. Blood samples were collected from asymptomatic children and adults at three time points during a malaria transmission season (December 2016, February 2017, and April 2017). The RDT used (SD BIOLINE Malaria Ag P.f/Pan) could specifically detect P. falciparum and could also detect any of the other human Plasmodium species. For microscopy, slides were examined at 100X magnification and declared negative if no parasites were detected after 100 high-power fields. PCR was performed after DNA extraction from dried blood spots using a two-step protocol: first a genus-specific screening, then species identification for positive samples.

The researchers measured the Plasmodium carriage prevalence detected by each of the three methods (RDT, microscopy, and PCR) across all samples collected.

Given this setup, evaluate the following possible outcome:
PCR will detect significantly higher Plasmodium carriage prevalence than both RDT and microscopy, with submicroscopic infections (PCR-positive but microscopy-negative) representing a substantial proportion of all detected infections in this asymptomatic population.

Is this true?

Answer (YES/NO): YES